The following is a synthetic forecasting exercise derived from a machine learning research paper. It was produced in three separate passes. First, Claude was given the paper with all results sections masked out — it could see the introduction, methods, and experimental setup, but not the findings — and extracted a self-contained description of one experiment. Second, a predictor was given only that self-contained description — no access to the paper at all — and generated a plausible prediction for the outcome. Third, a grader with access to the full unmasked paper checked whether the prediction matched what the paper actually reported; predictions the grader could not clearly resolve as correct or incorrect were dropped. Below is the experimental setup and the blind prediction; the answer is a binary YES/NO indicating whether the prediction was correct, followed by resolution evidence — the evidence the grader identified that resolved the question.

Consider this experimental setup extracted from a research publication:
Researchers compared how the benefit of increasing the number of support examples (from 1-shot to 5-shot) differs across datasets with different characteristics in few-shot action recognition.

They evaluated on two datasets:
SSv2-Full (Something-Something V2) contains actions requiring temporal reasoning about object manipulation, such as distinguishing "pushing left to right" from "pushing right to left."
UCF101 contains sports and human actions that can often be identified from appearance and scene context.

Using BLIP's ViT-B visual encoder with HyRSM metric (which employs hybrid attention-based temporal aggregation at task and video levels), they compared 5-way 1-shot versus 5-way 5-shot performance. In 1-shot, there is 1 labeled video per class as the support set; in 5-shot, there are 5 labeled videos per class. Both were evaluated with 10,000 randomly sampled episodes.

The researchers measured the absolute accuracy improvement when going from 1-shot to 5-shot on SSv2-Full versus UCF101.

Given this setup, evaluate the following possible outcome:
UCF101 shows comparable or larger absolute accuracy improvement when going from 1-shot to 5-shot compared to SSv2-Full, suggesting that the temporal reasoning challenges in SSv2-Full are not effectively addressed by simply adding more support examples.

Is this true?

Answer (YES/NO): NO